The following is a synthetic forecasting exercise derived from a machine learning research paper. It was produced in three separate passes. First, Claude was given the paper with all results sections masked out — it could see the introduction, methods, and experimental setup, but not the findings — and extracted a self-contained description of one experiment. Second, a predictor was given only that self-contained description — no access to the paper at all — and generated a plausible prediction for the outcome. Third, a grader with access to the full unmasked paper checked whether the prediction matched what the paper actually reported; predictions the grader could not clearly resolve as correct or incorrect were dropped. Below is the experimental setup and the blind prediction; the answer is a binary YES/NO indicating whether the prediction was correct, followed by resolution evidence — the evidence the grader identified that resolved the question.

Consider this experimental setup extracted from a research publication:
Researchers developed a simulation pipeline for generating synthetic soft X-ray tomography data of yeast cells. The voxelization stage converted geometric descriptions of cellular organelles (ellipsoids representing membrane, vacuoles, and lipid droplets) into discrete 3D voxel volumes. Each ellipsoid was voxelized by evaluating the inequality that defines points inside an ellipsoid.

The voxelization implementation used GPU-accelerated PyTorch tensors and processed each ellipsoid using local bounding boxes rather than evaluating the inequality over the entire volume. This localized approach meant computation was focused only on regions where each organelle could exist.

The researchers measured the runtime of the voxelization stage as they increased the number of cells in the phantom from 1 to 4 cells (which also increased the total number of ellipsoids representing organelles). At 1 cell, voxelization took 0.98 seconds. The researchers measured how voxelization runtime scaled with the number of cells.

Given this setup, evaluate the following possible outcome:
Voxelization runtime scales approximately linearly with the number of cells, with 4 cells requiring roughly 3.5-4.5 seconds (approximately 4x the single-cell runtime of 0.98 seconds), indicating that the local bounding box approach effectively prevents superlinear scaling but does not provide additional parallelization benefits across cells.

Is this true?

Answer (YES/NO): NO